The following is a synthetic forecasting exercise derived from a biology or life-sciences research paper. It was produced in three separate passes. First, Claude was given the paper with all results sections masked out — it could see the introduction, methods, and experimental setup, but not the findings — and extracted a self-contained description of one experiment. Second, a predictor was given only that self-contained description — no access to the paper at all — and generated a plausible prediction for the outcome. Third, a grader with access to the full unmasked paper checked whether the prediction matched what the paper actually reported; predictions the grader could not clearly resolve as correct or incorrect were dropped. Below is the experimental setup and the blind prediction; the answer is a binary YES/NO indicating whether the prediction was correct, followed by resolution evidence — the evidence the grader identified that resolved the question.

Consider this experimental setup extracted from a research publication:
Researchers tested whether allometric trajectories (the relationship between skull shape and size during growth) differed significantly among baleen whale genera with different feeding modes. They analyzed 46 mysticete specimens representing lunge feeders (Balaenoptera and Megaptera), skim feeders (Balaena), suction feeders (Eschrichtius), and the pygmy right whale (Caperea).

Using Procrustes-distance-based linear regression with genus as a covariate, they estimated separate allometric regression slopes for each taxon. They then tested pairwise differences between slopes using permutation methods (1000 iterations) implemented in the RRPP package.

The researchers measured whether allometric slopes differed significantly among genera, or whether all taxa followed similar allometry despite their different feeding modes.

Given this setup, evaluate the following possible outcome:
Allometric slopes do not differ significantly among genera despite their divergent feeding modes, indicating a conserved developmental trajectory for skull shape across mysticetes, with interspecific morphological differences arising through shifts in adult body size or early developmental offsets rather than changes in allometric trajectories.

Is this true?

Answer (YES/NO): YES